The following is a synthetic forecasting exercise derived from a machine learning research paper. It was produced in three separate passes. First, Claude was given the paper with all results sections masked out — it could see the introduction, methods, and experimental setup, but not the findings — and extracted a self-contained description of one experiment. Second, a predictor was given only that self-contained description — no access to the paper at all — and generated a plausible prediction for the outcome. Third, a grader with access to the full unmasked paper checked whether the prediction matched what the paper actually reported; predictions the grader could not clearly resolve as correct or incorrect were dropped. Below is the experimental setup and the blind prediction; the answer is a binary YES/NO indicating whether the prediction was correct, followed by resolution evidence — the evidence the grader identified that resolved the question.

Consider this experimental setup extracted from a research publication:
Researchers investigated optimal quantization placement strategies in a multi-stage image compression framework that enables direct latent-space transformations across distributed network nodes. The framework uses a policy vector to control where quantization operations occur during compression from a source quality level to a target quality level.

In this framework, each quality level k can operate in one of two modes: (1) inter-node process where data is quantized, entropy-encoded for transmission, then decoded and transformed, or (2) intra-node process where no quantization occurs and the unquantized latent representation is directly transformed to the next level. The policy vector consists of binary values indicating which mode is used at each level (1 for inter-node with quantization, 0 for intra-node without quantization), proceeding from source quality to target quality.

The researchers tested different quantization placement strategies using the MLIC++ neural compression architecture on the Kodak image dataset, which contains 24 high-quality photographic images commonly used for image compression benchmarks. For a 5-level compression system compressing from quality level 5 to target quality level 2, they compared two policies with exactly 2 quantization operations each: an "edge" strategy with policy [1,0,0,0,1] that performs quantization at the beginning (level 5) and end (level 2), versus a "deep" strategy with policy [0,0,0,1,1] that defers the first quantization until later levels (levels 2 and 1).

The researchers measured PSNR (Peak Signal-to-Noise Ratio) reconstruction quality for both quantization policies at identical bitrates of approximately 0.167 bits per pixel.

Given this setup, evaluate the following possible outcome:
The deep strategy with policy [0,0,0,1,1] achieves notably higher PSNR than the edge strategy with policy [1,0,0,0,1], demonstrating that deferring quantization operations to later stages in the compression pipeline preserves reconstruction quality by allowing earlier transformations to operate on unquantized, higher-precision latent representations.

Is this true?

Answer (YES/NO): NO